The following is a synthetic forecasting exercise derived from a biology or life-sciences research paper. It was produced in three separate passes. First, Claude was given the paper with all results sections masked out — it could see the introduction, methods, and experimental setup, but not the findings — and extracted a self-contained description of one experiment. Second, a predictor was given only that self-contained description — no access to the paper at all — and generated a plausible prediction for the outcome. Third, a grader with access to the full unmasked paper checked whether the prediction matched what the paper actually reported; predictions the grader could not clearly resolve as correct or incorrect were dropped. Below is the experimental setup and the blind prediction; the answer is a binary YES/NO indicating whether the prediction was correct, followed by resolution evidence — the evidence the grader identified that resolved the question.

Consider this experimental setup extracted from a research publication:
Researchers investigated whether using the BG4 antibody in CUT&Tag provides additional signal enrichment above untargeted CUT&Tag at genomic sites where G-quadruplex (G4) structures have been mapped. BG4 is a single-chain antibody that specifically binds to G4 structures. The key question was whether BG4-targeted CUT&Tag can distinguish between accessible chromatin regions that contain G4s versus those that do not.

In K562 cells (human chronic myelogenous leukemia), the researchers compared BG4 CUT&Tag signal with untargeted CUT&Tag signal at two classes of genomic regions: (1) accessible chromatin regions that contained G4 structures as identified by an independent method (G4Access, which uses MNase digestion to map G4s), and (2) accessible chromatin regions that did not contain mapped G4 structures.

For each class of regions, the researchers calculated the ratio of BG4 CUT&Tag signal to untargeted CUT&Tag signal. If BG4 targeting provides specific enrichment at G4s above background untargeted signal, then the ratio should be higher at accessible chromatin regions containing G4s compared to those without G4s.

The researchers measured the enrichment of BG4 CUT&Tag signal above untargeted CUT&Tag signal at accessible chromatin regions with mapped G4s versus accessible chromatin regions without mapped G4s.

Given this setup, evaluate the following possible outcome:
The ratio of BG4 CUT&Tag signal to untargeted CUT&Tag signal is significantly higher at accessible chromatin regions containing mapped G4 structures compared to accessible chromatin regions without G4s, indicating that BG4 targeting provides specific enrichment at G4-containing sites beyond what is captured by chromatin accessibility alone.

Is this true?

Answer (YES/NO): NO